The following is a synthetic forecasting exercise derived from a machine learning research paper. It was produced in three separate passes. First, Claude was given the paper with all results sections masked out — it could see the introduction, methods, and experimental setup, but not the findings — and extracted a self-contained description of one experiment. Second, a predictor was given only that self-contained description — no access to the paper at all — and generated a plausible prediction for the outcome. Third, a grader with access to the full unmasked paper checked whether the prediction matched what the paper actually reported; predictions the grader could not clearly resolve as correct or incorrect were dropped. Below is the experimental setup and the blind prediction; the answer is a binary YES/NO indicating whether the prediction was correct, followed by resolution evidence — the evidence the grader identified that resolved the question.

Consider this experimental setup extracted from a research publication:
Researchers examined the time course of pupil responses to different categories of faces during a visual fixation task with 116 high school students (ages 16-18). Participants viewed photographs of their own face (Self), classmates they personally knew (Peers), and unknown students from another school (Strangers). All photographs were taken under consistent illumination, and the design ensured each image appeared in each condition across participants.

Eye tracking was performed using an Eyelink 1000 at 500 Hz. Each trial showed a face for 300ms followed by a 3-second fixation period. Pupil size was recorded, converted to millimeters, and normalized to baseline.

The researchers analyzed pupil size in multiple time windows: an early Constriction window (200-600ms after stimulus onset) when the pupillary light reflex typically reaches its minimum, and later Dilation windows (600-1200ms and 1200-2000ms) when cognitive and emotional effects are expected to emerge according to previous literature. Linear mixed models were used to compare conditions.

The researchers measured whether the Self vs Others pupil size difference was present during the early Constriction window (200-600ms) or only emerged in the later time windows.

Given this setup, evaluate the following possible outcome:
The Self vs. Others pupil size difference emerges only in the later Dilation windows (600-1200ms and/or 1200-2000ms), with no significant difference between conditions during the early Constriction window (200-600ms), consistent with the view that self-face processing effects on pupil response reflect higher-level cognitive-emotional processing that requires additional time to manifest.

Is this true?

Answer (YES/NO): YES